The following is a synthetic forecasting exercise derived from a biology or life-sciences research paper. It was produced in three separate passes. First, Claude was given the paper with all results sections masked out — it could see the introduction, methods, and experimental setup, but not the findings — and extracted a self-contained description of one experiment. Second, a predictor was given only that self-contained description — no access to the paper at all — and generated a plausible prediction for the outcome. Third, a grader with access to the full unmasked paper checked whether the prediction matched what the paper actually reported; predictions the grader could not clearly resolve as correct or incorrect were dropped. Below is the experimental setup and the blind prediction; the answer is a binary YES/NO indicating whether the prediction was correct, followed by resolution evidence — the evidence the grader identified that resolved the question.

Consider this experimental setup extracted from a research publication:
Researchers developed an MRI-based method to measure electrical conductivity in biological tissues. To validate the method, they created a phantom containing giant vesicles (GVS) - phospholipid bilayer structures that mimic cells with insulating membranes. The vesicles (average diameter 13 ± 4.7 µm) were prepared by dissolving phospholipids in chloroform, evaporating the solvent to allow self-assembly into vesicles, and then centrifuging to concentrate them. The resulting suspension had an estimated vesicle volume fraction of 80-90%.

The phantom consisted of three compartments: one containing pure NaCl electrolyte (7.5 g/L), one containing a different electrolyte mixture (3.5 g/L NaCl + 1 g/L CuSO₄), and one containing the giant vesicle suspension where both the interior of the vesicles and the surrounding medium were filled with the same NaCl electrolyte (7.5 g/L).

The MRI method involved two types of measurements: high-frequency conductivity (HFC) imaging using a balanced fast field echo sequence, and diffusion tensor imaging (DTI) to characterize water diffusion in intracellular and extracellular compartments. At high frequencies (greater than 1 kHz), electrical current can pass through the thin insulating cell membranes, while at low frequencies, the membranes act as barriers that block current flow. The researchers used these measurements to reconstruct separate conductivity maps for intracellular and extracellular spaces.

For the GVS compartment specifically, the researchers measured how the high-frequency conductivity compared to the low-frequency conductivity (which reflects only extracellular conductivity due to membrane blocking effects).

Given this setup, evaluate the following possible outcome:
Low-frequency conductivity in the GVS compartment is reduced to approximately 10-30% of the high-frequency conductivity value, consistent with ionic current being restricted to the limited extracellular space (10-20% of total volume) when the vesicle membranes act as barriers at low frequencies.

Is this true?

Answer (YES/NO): YES